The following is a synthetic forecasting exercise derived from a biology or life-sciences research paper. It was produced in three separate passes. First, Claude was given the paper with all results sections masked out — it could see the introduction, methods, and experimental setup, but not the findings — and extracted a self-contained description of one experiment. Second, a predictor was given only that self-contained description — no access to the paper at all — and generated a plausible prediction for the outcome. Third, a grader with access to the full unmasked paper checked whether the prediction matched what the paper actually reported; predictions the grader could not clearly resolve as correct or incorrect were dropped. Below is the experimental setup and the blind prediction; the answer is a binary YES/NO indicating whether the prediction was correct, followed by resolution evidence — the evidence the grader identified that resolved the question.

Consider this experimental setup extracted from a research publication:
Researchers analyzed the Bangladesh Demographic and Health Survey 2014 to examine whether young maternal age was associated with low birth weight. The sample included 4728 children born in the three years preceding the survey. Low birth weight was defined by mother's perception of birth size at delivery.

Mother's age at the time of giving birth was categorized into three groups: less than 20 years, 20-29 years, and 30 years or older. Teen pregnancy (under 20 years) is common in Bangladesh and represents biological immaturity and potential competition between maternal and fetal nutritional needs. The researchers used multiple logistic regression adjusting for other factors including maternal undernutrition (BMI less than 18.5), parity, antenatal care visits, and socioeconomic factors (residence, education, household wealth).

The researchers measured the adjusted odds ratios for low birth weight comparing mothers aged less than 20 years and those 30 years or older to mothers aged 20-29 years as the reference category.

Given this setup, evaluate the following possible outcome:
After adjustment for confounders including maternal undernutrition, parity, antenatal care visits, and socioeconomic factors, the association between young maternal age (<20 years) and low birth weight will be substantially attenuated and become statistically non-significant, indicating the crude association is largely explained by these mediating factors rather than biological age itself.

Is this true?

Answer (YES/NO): NO